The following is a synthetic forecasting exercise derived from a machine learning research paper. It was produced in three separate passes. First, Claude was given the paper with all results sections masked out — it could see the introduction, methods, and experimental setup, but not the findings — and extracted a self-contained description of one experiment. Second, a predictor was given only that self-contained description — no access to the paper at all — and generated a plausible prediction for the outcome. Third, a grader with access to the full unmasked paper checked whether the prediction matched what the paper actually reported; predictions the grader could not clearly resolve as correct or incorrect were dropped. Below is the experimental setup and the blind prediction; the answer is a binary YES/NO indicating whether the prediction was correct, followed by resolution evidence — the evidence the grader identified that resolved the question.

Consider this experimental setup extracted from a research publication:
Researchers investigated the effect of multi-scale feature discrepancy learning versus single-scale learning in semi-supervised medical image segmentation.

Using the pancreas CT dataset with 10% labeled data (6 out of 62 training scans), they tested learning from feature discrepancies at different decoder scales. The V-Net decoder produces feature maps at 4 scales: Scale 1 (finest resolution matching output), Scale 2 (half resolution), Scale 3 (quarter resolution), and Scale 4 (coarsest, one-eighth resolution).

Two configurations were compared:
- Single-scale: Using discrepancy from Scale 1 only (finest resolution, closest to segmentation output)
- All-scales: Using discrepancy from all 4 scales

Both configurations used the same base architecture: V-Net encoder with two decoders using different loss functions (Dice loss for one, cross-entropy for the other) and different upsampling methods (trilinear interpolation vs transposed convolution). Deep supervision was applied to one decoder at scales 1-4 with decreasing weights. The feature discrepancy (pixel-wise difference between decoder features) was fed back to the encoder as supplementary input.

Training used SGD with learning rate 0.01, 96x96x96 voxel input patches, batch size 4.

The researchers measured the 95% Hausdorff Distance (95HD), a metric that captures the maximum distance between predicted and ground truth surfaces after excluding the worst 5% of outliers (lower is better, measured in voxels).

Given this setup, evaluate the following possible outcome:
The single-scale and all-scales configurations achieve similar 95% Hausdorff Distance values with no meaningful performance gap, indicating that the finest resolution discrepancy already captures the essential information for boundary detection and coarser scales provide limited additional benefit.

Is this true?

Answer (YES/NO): NO